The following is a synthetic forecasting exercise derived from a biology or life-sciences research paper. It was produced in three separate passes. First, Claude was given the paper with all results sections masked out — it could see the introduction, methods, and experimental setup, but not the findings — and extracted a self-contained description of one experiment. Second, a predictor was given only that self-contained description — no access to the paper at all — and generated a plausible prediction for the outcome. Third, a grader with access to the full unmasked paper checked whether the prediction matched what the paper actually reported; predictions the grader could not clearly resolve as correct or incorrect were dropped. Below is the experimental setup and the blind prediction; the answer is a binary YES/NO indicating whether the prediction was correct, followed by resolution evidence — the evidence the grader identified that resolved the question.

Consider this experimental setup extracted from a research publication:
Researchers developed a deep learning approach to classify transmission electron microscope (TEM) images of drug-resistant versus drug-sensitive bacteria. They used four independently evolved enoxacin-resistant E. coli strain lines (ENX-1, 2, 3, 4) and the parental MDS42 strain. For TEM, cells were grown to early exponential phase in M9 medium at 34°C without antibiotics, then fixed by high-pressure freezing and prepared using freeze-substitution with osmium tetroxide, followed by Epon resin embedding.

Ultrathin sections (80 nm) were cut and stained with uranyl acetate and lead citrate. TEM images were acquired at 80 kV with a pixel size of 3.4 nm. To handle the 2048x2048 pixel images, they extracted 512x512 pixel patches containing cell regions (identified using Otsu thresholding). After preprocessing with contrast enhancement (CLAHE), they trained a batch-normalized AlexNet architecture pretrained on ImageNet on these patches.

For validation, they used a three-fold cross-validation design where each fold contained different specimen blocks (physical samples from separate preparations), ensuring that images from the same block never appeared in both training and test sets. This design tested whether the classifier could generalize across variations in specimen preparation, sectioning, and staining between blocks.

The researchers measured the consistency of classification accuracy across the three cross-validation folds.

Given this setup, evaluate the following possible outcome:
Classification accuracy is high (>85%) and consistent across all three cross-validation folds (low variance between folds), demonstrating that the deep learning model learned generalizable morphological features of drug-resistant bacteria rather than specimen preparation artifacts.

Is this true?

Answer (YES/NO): NO